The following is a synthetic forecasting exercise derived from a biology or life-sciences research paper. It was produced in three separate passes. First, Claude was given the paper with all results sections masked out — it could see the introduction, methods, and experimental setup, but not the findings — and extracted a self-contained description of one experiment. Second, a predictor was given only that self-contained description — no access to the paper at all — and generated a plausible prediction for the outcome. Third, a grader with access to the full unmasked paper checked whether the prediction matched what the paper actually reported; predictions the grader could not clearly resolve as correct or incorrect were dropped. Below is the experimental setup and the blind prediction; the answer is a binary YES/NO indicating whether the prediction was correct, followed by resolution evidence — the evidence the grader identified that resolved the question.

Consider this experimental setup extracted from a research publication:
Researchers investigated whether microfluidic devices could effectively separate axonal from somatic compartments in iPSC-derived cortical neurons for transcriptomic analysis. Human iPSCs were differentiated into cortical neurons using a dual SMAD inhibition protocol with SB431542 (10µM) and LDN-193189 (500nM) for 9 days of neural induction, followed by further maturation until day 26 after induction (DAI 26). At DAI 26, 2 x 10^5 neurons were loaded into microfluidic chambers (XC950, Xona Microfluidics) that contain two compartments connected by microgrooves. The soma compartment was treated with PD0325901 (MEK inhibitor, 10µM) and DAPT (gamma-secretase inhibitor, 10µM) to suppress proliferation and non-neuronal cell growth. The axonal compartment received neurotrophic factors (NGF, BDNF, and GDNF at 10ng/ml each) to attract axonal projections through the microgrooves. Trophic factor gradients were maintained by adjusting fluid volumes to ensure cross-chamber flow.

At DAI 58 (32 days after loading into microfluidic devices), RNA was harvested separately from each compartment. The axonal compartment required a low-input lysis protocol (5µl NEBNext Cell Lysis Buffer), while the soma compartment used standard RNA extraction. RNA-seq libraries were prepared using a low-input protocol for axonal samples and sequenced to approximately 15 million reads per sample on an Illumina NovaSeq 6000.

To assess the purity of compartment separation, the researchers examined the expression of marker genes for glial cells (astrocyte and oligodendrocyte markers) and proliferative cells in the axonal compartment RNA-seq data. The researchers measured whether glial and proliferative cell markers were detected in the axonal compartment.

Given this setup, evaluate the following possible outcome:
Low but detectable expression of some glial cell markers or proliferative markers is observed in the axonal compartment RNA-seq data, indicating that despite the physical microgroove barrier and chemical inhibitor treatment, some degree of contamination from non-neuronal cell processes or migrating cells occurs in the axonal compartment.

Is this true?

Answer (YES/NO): NO